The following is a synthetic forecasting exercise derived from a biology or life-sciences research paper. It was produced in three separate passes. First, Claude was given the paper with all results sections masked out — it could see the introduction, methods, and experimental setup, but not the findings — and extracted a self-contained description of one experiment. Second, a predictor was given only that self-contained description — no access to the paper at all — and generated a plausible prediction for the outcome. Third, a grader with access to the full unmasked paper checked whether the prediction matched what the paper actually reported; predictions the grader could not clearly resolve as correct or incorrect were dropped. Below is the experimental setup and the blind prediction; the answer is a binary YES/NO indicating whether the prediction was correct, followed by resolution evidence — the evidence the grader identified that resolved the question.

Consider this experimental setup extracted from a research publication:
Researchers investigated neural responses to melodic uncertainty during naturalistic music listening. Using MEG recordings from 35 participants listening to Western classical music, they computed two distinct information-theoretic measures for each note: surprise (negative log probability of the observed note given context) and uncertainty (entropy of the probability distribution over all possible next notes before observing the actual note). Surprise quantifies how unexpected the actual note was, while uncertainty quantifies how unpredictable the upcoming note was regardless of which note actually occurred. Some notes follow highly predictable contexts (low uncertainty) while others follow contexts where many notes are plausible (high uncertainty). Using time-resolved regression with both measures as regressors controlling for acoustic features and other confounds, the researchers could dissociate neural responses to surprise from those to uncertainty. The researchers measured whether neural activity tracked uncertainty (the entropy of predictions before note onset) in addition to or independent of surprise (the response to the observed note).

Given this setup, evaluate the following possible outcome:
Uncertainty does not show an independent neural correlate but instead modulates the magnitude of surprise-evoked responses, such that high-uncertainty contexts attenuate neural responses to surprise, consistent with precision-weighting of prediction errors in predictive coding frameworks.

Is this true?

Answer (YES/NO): NO